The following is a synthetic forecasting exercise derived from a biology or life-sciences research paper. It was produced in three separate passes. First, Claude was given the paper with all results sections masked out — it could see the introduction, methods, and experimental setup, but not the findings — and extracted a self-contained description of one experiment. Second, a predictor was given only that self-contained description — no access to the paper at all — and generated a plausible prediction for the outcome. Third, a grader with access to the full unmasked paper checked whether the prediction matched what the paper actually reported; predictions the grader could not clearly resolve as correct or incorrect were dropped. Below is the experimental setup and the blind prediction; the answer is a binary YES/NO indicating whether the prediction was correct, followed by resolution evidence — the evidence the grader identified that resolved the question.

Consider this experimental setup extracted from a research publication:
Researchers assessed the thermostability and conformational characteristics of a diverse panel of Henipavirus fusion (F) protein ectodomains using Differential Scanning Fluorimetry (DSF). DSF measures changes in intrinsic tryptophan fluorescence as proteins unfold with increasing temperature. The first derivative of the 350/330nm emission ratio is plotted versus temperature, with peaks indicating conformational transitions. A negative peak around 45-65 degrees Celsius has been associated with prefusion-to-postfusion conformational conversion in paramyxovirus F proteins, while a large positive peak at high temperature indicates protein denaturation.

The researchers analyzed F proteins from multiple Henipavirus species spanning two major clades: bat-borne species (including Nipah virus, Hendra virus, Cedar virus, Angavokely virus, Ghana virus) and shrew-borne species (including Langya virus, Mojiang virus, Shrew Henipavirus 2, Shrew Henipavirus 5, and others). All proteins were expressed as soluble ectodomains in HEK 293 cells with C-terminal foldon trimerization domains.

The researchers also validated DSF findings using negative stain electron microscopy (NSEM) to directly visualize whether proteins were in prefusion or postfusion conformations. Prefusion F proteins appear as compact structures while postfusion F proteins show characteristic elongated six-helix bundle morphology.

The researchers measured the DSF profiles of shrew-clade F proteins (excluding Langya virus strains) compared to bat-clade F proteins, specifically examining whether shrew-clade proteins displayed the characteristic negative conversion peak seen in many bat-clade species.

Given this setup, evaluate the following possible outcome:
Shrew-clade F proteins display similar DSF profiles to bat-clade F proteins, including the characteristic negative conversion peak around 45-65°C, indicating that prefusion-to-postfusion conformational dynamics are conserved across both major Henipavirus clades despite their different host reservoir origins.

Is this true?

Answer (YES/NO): NO